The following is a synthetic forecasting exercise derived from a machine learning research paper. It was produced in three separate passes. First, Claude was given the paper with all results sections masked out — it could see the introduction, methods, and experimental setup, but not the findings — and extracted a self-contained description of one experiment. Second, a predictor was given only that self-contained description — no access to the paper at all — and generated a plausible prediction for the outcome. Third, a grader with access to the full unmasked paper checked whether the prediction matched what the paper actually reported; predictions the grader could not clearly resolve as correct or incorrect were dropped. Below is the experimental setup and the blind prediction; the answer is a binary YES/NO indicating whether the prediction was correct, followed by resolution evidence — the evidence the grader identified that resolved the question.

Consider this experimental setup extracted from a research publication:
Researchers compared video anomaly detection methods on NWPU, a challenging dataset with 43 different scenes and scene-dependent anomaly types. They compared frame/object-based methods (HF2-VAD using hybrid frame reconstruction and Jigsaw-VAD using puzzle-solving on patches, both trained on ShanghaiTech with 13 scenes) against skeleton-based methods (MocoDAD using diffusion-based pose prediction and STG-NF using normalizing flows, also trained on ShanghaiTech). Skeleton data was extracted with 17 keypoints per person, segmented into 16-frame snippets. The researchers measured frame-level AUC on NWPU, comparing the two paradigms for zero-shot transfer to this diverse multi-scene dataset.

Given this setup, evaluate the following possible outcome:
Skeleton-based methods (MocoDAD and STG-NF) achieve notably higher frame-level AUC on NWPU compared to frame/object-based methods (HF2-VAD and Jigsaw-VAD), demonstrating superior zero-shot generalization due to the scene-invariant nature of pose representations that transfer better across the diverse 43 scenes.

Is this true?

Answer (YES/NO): NO